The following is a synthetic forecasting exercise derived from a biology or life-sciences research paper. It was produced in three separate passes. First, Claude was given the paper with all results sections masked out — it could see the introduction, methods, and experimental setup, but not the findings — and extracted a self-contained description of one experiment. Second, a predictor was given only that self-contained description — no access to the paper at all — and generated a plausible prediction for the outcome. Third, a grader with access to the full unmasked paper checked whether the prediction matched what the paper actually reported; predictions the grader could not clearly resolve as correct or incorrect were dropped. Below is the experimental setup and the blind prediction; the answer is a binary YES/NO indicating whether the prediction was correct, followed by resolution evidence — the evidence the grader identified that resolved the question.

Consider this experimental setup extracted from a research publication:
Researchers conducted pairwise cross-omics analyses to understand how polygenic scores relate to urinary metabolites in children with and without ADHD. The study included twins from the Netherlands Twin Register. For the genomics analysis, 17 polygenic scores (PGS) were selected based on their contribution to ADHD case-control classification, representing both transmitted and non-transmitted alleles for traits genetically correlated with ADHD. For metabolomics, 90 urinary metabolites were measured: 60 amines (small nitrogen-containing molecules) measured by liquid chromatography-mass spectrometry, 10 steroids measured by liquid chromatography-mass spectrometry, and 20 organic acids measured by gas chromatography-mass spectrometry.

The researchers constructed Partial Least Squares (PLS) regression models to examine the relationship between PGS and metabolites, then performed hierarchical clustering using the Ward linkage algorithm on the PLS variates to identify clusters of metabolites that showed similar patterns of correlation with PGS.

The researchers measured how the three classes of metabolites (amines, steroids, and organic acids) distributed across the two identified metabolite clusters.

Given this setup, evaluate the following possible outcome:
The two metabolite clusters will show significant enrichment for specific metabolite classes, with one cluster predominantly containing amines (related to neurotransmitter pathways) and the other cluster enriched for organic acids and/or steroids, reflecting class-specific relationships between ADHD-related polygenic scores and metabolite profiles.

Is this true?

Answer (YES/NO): YES